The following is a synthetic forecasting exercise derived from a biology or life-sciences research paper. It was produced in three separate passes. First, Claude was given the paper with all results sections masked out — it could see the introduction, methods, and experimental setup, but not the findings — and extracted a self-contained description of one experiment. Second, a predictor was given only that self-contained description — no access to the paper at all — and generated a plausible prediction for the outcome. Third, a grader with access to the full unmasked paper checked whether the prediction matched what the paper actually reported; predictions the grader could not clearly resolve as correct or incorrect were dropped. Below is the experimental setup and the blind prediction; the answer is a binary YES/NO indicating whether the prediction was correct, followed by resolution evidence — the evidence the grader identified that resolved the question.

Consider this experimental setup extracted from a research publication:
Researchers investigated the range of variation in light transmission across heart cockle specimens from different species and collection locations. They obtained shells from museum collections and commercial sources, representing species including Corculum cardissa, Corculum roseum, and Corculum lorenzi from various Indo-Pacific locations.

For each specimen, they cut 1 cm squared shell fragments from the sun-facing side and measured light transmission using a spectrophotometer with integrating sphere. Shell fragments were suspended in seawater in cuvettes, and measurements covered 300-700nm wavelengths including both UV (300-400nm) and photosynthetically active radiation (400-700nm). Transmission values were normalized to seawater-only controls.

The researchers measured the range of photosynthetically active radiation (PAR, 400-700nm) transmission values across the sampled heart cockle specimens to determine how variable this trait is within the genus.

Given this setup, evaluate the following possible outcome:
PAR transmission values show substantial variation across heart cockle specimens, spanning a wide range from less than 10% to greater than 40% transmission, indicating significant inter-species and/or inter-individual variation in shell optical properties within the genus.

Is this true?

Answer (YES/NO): NO